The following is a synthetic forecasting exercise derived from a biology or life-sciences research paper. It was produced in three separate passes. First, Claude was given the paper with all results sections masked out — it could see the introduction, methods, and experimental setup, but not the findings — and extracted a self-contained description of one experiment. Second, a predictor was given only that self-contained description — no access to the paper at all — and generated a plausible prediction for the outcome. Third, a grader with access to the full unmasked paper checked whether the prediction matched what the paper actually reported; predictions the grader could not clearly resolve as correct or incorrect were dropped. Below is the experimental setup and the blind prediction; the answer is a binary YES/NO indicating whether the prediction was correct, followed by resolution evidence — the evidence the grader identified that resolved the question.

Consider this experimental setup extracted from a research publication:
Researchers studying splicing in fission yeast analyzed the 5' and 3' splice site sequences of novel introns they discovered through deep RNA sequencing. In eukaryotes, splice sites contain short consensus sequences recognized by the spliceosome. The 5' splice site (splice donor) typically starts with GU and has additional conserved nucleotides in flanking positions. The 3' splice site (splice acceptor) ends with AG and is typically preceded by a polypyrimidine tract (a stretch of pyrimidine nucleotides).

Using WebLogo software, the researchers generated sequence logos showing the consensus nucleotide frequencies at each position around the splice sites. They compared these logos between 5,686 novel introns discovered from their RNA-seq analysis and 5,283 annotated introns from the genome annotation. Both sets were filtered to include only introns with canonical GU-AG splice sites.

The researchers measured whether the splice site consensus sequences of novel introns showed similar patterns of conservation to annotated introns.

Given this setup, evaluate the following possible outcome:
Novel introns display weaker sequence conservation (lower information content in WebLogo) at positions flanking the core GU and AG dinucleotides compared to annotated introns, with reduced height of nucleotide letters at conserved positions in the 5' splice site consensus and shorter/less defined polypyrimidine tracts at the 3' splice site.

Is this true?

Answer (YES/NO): NO